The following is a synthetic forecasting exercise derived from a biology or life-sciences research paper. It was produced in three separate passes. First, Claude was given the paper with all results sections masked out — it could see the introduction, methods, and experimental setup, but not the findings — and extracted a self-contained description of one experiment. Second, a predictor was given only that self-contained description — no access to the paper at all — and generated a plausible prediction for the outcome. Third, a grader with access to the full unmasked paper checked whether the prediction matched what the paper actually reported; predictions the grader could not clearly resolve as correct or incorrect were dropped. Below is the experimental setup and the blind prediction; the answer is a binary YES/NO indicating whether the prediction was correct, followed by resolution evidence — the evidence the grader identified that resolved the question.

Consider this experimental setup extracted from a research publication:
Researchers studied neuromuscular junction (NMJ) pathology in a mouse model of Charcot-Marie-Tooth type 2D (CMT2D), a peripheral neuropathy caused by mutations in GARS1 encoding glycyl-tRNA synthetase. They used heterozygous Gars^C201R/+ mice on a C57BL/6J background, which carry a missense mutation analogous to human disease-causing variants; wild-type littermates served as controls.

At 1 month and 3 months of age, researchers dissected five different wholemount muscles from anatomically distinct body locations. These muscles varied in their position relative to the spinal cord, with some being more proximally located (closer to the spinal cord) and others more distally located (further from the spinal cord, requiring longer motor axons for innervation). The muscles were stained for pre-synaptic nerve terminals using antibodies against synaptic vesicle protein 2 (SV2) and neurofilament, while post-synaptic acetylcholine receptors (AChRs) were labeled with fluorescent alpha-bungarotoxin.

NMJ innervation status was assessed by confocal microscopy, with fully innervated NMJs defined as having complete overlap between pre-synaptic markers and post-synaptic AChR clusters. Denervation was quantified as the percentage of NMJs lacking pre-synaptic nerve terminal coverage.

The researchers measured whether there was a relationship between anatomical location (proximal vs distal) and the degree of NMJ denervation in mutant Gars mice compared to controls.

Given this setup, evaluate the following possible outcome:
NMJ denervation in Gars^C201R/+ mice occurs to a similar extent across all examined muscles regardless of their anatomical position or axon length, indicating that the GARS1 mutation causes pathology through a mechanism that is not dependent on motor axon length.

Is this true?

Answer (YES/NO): NO